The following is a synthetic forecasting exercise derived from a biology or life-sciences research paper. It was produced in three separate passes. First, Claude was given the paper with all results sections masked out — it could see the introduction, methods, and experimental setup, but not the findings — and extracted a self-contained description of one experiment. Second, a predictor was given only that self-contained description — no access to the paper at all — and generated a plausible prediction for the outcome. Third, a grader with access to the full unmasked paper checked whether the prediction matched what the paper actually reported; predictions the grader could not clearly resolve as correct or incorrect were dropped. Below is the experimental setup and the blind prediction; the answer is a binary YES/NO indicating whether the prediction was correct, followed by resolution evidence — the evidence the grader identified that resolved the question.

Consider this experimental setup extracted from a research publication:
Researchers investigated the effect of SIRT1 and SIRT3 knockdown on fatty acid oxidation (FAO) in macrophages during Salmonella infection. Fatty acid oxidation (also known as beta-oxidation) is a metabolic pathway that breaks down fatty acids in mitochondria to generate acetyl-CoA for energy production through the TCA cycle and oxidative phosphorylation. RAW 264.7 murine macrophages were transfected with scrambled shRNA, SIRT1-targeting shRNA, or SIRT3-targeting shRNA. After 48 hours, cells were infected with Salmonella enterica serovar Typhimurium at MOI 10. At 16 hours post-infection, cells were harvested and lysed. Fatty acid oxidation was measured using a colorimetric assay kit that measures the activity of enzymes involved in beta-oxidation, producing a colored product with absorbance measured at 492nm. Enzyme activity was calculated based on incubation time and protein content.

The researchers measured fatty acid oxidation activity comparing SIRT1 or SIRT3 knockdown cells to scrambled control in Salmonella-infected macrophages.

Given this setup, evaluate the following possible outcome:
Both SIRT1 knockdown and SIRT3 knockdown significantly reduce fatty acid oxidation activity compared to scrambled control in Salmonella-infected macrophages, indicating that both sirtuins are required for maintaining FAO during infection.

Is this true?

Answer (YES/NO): YES